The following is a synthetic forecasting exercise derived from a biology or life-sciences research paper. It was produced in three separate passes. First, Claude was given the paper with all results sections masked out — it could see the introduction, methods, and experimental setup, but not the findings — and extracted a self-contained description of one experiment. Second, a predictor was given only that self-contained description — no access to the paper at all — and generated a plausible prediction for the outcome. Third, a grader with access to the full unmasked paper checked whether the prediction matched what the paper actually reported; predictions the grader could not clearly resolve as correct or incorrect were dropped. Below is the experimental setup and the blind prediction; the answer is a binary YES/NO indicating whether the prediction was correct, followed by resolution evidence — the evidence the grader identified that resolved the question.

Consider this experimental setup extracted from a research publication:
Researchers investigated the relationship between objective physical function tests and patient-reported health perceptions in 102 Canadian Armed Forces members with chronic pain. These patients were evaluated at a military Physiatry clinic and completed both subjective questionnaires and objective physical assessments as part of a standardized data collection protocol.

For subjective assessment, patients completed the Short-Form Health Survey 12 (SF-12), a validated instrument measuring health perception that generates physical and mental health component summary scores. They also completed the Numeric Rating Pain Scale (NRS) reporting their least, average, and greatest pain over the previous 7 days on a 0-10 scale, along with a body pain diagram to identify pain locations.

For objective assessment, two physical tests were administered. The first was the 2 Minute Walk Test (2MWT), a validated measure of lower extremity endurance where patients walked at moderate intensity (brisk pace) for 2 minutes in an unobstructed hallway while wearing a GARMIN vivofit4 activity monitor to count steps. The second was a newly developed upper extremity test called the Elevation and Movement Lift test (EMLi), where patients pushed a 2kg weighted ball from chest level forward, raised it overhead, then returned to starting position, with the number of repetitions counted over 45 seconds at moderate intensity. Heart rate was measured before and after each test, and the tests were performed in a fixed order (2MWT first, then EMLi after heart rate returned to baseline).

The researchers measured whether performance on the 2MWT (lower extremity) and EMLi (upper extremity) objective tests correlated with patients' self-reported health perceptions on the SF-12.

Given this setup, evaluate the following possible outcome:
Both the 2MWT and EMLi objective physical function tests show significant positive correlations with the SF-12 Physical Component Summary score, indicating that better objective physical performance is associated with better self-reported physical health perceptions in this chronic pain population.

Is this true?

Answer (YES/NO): NO